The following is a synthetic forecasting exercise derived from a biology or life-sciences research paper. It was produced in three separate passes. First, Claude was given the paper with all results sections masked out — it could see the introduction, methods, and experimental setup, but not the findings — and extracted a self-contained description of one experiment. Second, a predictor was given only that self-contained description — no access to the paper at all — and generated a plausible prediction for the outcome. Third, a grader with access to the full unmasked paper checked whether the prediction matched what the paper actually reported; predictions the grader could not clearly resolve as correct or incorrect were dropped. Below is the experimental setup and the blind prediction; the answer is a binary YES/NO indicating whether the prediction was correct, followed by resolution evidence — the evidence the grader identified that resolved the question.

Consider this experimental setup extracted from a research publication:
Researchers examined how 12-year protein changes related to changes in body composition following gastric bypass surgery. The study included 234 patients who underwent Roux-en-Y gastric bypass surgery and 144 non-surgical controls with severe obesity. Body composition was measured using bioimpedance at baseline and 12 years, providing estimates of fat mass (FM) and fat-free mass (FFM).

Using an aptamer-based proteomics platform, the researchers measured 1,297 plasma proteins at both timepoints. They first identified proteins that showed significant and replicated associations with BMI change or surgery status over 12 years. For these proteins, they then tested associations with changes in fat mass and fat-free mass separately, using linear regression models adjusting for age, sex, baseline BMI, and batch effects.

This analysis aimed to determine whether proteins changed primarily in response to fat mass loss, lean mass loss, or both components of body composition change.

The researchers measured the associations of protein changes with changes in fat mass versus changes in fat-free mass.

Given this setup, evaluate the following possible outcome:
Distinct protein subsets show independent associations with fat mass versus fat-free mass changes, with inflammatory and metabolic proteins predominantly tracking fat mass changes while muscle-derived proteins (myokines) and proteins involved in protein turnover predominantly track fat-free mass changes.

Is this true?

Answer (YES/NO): NO